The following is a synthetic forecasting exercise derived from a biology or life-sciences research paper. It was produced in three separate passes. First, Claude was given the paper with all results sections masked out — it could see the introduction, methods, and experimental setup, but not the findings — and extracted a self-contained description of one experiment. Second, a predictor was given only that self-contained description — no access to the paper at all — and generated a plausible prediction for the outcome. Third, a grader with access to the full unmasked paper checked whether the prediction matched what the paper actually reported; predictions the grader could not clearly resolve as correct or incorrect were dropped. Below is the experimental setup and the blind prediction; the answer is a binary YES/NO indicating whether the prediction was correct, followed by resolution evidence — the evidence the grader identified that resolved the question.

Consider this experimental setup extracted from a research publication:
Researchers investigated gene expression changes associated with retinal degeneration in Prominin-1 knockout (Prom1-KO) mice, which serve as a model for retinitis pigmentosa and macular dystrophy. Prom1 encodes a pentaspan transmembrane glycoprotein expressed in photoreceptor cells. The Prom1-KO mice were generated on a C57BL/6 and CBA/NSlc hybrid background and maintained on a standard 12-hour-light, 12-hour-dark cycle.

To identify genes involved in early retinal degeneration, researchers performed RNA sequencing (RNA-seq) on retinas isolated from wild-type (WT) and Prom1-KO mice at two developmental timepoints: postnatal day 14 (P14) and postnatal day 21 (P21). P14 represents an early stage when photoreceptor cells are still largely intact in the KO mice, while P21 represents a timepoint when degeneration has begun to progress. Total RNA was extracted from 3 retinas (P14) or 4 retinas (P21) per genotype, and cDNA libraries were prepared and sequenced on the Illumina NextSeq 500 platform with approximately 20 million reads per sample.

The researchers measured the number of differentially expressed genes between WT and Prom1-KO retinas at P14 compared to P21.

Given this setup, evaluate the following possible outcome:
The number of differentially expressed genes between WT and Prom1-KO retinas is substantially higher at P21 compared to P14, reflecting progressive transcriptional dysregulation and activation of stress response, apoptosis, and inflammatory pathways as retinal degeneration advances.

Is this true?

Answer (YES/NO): YES